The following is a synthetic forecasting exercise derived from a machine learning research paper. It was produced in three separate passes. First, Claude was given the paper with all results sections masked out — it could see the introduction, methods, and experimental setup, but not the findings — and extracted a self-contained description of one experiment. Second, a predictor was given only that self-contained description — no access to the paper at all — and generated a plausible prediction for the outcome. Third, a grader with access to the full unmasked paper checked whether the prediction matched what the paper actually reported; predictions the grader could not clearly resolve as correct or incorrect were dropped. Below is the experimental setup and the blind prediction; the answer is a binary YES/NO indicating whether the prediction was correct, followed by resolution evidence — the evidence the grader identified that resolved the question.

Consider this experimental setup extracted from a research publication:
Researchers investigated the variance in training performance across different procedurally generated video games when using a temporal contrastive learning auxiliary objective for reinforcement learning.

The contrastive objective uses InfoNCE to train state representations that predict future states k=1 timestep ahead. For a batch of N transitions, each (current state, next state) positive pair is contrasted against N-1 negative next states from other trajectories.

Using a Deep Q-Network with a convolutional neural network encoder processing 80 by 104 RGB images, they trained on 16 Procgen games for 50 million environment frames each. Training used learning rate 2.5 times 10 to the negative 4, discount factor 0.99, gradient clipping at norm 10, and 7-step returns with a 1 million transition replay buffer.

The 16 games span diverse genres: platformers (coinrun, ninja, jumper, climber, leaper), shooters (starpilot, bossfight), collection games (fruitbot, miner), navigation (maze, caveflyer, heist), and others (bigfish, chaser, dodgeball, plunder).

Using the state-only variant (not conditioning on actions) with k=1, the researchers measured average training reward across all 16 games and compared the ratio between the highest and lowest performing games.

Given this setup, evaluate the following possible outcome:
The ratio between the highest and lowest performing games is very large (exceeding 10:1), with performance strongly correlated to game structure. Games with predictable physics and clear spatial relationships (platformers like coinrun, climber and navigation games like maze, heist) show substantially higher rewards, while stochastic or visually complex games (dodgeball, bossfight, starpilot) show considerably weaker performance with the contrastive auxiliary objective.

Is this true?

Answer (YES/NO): NO